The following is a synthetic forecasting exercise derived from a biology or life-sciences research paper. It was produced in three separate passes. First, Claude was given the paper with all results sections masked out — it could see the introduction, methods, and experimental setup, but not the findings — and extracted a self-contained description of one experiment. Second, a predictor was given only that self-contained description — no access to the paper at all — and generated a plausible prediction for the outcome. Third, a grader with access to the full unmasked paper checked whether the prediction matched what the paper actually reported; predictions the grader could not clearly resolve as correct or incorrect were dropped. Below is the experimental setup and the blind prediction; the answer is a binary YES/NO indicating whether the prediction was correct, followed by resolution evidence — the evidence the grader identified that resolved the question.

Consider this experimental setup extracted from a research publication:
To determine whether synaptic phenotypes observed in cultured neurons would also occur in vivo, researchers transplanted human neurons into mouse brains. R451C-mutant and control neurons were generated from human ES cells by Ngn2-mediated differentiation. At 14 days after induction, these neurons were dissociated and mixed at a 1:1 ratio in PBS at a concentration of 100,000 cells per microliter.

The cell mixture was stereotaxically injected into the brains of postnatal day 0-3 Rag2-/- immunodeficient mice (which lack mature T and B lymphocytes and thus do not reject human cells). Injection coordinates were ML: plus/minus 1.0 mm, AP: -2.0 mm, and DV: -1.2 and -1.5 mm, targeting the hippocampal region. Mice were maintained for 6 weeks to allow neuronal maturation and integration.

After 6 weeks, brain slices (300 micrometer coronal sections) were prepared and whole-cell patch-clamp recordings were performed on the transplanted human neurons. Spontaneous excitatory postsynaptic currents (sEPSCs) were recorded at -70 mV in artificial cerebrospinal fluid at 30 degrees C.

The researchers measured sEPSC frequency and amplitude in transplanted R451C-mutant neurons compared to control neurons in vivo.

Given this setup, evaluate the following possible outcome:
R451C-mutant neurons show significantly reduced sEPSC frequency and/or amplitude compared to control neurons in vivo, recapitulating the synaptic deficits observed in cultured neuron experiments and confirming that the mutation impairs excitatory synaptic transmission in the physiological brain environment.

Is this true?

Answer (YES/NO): NO